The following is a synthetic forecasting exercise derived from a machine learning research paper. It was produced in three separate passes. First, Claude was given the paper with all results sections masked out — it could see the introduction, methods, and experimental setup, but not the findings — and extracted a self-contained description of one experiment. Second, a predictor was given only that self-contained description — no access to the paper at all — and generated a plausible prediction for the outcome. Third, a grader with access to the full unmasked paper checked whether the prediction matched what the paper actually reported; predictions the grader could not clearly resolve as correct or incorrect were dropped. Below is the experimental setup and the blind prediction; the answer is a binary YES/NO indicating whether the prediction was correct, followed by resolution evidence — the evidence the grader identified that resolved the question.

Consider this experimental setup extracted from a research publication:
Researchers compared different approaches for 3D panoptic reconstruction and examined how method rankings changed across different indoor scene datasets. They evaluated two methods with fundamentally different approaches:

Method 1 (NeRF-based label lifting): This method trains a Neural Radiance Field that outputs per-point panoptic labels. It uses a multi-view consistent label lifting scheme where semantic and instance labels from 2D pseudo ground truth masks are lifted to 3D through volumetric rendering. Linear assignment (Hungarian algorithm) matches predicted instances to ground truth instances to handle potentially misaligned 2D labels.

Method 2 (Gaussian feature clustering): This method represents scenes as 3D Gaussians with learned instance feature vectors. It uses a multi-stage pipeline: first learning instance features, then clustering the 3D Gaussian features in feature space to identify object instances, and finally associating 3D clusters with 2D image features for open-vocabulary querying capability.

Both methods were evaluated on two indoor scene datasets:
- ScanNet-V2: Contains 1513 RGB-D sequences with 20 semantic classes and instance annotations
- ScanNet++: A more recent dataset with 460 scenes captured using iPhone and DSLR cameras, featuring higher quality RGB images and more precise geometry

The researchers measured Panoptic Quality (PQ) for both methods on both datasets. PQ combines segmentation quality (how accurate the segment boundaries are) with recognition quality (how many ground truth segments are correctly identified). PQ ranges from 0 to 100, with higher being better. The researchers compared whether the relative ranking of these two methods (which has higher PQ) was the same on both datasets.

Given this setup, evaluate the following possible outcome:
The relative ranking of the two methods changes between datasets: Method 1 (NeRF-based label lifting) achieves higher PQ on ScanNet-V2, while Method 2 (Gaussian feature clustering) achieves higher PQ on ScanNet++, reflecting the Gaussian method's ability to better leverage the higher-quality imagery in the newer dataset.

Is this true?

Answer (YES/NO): NO